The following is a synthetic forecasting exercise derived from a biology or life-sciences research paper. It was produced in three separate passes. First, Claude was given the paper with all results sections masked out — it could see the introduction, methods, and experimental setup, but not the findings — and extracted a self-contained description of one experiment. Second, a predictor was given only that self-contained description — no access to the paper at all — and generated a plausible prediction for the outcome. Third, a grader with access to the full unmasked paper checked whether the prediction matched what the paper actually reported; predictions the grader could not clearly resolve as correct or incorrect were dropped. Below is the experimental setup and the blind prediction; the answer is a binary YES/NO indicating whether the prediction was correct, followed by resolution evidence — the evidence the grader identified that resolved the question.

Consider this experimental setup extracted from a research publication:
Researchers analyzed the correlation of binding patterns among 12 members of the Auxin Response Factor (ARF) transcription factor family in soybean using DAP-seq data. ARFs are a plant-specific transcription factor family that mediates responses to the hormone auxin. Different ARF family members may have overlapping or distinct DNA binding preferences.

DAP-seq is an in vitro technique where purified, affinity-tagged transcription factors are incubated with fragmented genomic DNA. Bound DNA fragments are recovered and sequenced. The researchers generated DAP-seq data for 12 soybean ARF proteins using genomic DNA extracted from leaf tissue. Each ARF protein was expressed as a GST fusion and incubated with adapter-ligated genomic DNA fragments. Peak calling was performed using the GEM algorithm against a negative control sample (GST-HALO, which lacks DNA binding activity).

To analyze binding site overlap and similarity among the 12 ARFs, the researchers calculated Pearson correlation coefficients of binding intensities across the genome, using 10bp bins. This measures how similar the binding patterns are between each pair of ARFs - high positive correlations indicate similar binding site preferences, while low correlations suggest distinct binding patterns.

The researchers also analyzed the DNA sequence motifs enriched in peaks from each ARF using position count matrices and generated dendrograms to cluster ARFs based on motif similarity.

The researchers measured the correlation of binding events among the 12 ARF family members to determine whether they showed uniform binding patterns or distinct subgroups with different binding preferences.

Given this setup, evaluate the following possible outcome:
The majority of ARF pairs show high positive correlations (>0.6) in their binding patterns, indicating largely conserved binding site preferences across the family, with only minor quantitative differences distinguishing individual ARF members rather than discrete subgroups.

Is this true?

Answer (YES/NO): NO